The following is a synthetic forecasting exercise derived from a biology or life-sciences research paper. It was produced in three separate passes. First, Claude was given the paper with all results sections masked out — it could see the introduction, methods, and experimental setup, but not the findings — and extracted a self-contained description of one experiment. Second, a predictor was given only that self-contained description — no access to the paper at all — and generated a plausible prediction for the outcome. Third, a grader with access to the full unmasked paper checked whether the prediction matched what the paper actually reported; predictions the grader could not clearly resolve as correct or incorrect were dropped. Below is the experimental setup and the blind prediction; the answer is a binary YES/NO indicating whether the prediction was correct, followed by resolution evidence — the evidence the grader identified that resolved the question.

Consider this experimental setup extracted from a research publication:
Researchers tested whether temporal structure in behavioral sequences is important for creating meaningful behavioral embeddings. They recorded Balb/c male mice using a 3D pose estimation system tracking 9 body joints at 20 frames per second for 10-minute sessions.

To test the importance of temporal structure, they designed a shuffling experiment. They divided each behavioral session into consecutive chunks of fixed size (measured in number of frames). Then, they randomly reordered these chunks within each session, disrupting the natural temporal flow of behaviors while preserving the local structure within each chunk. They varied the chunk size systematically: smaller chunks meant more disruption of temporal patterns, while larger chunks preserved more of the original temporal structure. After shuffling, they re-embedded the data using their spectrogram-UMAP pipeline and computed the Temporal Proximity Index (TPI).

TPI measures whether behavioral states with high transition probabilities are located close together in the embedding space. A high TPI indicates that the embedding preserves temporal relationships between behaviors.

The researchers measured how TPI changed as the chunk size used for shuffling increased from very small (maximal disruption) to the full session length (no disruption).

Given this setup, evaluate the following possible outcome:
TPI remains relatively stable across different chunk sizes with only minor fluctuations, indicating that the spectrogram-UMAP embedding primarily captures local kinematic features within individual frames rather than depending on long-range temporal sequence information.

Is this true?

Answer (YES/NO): NO